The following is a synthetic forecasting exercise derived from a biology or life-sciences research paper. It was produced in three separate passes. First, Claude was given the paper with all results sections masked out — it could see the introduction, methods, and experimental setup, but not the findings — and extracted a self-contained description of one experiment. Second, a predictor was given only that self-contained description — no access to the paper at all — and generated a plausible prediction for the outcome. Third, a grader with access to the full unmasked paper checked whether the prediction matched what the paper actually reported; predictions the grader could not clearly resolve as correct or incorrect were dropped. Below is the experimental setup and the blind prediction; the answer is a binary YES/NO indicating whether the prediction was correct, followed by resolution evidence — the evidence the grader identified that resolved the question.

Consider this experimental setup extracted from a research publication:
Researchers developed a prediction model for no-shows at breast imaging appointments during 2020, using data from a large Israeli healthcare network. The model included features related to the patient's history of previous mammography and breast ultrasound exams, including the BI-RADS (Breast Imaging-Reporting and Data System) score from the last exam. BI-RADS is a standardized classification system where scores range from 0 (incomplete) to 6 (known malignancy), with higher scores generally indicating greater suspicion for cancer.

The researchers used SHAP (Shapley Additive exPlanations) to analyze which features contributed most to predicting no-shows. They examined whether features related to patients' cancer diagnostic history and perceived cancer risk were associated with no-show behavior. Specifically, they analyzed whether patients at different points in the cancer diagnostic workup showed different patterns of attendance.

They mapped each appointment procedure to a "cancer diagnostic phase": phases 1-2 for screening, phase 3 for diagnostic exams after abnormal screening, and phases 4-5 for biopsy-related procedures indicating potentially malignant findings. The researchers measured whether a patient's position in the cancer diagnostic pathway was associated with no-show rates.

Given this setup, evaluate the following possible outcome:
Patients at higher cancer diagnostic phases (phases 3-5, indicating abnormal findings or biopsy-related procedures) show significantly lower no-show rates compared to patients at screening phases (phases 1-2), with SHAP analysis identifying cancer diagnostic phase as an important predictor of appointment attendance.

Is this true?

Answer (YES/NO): YES